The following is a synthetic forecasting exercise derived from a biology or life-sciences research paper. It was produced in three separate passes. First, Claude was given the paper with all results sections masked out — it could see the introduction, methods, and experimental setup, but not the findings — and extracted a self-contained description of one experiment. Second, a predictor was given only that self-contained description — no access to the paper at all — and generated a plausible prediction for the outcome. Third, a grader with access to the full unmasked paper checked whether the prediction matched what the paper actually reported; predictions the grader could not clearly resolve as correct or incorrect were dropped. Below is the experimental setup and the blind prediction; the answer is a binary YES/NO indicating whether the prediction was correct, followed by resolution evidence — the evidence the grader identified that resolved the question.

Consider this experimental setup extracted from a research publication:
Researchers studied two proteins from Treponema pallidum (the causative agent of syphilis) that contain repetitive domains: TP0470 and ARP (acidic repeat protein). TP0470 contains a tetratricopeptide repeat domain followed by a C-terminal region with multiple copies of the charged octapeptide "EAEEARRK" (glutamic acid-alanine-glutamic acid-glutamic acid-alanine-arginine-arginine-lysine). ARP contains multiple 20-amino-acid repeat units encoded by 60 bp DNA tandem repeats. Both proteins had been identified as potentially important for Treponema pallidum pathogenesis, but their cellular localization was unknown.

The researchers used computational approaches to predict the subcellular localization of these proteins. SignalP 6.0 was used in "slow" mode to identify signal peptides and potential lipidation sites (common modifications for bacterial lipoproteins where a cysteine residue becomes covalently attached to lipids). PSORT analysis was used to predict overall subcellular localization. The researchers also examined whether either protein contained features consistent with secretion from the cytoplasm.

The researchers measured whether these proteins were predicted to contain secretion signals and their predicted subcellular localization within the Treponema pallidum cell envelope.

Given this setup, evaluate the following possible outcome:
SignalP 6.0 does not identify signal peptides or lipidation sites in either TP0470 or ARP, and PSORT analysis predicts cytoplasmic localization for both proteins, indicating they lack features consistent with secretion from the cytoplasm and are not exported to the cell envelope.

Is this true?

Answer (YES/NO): NO